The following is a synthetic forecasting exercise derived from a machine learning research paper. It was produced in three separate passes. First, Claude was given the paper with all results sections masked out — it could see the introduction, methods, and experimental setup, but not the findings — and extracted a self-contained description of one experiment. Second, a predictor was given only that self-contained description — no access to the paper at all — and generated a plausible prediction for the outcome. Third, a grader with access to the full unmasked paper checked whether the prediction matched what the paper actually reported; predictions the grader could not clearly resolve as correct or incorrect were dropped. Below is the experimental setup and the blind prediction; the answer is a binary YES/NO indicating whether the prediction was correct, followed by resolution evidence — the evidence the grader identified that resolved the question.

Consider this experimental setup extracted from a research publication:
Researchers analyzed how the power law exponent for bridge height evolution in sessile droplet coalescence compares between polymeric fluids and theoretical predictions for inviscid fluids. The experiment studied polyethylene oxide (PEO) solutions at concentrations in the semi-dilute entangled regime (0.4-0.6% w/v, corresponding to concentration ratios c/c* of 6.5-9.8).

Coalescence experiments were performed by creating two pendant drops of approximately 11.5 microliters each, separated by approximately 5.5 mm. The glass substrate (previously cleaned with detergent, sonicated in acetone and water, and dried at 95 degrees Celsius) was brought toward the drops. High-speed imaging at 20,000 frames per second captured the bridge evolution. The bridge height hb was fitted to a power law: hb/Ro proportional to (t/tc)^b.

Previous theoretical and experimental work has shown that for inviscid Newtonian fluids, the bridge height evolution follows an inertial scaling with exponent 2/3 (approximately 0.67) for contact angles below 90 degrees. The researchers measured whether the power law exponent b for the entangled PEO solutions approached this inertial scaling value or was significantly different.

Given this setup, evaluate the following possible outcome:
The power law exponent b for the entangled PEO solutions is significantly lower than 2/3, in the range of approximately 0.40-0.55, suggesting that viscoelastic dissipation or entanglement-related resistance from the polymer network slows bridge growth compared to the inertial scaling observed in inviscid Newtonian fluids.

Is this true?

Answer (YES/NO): YES